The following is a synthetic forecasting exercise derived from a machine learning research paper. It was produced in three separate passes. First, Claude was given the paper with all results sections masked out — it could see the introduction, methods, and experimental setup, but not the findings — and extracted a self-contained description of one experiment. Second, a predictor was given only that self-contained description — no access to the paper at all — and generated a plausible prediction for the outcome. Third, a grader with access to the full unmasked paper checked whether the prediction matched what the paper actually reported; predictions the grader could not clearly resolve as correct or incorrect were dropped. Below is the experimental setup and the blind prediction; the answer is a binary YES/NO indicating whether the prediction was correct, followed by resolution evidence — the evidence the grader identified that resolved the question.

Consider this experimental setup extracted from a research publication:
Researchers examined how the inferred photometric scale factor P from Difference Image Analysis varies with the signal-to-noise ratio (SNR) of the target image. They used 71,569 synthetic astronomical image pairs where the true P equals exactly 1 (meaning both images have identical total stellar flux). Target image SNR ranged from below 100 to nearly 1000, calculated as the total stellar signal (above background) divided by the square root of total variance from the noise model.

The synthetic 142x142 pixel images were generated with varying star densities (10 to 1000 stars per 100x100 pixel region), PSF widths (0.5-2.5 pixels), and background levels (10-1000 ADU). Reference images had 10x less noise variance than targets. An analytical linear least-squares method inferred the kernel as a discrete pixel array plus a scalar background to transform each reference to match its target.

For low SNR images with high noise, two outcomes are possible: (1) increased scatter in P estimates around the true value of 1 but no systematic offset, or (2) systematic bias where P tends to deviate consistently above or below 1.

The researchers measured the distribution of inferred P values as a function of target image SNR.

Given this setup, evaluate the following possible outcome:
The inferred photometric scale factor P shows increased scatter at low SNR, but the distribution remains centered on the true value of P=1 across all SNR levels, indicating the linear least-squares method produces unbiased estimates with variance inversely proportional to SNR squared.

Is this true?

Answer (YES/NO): NO